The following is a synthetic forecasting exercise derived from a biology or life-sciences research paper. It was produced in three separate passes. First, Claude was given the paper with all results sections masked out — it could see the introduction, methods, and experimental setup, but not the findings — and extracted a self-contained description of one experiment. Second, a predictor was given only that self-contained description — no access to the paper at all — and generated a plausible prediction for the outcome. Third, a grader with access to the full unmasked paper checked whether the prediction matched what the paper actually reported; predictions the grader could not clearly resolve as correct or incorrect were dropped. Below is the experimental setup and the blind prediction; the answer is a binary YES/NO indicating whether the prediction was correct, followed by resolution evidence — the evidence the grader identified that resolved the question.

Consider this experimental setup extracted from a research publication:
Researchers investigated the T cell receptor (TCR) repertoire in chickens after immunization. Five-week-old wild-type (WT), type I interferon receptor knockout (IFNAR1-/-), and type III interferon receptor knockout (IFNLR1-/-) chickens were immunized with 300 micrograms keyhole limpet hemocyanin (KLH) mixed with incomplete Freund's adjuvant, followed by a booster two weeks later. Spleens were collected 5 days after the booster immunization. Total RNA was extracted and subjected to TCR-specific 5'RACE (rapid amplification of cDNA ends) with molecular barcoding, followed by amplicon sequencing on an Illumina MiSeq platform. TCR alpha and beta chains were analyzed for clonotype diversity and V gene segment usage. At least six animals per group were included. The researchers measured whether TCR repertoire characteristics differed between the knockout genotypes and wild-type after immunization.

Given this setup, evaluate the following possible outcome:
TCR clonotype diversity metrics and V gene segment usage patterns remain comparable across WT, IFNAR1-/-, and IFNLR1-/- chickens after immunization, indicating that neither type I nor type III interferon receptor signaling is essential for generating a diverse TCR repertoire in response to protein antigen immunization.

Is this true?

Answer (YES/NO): NO